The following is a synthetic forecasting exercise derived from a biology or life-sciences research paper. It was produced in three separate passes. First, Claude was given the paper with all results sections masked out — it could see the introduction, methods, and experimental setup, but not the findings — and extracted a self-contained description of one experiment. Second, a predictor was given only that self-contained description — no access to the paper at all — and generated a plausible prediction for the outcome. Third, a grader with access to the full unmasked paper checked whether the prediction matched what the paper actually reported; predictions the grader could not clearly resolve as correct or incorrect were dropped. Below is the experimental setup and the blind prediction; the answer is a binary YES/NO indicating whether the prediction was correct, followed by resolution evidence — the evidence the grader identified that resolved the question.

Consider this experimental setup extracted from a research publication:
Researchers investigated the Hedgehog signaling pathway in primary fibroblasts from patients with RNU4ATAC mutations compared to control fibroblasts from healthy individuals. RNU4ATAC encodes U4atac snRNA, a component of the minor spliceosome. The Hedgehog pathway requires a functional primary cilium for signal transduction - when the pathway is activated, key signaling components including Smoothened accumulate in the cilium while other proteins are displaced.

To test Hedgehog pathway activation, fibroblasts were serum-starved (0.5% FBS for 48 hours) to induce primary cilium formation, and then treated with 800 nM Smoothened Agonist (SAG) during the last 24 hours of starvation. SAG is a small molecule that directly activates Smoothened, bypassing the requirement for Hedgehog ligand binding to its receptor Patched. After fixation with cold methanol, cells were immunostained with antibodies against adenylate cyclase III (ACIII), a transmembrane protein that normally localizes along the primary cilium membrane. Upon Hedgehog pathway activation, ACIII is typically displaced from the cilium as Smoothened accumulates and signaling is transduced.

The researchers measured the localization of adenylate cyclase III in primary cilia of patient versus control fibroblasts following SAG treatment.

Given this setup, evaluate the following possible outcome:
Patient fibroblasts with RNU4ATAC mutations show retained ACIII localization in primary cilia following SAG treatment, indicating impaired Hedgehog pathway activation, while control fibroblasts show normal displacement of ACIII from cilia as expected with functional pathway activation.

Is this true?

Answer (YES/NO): NO